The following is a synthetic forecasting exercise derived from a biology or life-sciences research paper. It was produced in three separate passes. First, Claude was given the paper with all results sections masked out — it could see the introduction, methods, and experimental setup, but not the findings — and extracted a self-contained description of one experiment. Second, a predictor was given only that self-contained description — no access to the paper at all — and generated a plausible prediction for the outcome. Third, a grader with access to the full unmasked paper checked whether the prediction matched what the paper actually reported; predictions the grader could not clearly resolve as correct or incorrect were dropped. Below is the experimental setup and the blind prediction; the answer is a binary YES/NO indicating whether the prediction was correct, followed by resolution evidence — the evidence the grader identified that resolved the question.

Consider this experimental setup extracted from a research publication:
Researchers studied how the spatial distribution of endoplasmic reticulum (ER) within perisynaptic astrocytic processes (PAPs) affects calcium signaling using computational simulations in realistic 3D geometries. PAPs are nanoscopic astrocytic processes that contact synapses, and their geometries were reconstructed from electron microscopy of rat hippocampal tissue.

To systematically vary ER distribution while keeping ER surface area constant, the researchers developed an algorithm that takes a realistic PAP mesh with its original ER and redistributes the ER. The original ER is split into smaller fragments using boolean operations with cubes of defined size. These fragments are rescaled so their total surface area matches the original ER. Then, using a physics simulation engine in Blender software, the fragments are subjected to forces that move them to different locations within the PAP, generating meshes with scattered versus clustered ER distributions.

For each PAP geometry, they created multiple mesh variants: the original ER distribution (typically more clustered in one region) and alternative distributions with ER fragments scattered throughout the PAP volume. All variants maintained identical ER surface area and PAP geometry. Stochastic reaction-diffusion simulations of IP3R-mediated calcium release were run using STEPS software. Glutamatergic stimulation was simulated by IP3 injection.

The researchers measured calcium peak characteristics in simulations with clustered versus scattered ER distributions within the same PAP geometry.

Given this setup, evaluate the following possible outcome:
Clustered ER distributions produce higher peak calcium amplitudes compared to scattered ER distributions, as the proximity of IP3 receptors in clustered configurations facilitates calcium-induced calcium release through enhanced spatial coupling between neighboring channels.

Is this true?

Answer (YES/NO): NO